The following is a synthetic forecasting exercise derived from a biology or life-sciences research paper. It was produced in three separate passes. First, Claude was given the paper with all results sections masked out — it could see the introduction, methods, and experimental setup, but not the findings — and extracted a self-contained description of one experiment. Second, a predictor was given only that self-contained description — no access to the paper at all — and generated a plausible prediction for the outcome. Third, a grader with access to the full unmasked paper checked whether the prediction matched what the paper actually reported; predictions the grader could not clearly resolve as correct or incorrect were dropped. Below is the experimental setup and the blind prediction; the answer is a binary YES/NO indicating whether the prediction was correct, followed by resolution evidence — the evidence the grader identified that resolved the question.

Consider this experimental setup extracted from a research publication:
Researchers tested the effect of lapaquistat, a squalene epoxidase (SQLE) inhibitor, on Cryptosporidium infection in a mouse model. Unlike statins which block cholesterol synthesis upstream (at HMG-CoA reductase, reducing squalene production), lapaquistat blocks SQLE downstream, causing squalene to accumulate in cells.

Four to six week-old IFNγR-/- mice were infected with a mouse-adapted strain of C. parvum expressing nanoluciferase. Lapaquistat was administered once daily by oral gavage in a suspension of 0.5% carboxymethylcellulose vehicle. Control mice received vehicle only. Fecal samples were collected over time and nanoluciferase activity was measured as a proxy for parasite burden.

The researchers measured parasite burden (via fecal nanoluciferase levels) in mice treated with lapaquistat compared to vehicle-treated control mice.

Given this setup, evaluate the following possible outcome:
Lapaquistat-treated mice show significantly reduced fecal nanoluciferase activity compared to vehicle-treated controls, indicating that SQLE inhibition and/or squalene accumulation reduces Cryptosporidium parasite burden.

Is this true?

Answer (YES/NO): NO